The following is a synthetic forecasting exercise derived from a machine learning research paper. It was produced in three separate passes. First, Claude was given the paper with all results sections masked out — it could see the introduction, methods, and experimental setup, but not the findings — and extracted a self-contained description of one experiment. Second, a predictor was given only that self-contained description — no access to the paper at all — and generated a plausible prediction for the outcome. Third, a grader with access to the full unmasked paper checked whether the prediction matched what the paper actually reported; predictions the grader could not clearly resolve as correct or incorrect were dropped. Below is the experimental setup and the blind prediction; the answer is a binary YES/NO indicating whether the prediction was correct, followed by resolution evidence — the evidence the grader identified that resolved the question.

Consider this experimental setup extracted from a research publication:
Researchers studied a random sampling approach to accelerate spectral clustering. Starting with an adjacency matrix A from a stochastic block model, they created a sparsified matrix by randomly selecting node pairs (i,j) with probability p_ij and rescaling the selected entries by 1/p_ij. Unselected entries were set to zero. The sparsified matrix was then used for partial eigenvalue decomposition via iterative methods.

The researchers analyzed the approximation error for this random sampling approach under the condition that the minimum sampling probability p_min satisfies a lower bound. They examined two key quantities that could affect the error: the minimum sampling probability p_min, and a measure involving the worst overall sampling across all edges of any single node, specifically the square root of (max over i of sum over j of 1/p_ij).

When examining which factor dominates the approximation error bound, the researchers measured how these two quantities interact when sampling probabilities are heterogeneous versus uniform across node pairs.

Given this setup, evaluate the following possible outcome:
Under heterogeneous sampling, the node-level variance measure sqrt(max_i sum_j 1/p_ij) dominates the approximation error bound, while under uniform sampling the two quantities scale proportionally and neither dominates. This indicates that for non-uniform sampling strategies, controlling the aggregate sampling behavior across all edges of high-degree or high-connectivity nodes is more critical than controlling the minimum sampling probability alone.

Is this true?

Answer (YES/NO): NO